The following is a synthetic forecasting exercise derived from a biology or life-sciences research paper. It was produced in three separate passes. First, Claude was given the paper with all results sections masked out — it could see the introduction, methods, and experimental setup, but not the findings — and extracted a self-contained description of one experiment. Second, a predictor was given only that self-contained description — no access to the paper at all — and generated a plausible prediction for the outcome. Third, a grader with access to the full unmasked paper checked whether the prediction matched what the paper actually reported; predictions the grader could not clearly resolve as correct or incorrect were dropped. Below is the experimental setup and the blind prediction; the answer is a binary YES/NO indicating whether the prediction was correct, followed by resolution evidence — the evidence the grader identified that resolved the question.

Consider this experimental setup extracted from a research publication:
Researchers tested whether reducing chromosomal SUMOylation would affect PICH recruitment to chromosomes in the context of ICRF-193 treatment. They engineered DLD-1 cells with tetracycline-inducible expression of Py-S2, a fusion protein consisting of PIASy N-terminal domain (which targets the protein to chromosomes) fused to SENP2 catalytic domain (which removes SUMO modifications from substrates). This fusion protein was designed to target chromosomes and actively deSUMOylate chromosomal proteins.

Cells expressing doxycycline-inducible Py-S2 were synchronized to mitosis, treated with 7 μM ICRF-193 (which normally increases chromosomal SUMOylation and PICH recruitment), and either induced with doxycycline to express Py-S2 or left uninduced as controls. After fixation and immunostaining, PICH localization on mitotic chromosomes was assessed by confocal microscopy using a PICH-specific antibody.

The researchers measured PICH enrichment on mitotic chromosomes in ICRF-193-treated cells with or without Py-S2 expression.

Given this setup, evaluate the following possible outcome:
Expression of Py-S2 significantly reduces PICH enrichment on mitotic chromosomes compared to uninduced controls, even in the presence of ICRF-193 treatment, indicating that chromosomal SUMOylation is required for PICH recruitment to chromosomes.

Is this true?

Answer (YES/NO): YES